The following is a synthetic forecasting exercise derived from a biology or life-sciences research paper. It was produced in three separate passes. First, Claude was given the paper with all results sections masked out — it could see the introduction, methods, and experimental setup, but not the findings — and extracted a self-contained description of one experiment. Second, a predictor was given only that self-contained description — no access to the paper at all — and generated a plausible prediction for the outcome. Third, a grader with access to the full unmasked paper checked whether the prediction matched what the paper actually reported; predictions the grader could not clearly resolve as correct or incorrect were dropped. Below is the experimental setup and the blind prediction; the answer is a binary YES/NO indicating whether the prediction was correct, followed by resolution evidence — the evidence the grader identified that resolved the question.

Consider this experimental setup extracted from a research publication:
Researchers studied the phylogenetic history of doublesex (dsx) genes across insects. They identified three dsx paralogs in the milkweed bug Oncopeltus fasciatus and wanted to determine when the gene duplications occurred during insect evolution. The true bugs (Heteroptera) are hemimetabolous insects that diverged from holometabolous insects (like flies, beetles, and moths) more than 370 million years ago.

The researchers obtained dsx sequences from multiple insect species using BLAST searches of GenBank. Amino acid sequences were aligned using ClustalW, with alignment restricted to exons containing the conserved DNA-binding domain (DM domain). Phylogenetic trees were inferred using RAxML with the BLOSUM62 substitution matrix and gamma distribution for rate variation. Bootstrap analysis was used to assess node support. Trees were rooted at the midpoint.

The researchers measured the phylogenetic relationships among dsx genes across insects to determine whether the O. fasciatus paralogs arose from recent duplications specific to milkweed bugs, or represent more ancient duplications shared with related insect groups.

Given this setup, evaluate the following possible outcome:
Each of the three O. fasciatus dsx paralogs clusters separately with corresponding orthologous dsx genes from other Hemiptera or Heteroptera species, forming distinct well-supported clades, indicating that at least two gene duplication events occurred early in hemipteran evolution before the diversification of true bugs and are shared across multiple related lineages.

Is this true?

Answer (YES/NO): YES